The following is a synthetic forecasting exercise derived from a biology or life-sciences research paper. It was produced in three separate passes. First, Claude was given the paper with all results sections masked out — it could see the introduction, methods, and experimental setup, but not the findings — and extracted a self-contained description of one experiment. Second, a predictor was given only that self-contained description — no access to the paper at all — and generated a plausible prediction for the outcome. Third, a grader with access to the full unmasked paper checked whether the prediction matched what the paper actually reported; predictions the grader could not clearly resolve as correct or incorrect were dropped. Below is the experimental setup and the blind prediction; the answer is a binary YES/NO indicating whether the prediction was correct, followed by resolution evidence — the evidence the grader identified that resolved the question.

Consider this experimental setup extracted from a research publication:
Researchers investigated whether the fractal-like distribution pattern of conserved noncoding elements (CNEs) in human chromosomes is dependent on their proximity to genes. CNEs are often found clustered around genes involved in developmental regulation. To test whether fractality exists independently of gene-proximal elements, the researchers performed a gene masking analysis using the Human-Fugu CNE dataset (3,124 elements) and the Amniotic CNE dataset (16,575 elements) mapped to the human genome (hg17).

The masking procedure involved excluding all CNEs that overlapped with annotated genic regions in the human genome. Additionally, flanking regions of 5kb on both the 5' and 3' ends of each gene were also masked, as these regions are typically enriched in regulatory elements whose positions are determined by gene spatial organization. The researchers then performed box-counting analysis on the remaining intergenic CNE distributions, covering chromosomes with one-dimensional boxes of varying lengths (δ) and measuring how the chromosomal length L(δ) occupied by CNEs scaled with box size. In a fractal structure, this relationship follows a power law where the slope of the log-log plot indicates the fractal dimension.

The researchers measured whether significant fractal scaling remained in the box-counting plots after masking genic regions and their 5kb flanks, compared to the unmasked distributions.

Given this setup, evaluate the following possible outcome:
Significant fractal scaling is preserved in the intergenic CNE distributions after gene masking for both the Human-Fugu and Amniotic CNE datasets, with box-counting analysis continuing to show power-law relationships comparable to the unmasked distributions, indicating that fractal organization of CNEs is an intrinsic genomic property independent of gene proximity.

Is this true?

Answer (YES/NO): YES